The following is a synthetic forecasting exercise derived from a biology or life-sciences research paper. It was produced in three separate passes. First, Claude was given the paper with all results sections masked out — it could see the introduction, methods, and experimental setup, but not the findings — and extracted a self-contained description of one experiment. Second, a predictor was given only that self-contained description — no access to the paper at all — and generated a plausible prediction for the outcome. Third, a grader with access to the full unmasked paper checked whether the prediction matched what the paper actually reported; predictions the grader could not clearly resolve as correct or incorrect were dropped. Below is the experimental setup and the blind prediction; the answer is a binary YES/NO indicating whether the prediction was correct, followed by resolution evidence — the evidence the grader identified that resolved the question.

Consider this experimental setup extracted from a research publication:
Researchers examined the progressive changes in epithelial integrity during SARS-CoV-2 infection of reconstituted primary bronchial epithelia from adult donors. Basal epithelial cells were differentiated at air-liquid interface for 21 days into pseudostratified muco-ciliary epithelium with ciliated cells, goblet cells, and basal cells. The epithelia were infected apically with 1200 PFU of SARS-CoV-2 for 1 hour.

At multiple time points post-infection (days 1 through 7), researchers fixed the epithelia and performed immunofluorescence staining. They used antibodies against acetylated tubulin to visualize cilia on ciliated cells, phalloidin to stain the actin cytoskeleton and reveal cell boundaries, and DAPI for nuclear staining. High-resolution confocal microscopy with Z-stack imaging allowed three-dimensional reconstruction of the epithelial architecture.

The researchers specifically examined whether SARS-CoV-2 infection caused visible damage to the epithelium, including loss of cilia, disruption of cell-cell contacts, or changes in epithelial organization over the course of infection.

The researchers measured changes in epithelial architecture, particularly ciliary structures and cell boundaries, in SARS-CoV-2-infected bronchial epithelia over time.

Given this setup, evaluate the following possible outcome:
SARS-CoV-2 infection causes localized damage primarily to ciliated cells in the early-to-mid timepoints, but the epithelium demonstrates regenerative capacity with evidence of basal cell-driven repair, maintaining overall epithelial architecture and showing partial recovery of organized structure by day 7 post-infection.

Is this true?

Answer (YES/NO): NO